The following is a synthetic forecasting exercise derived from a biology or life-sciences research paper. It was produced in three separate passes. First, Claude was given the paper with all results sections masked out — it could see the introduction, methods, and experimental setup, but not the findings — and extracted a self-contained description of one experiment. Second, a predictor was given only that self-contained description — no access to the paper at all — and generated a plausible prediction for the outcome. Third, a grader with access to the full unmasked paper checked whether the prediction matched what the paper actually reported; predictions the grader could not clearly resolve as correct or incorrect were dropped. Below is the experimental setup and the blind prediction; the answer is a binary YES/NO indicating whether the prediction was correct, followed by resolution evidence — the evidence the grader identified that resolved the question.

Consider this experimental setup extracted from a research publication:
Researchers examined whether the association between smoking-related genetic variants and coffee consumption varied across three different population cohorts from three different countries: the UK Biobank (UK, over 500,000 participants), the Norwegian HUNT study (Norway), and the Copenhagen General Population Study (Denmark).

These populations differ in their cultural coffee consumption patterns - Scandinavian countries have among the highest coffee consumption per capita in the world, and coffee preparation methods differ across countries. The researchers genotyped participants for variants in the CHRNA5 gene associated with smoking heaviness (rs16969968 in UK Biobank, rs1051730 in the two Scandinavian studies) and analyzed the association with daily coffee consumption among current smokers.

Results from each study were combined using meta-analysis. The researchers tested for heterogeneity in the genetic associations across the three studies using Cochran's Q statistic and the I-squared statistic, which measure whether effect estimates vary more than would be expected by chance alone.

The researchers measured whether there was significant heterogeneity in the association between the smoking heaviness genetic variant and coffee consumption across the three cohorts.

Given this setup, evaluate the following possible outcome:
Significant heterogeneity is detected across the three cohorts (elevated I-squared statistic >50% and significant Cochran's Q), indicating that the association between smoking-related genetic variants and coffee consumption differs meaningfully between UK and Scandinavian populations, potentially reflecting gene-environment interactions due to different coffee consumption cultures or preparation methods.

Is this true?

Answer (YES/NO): NO